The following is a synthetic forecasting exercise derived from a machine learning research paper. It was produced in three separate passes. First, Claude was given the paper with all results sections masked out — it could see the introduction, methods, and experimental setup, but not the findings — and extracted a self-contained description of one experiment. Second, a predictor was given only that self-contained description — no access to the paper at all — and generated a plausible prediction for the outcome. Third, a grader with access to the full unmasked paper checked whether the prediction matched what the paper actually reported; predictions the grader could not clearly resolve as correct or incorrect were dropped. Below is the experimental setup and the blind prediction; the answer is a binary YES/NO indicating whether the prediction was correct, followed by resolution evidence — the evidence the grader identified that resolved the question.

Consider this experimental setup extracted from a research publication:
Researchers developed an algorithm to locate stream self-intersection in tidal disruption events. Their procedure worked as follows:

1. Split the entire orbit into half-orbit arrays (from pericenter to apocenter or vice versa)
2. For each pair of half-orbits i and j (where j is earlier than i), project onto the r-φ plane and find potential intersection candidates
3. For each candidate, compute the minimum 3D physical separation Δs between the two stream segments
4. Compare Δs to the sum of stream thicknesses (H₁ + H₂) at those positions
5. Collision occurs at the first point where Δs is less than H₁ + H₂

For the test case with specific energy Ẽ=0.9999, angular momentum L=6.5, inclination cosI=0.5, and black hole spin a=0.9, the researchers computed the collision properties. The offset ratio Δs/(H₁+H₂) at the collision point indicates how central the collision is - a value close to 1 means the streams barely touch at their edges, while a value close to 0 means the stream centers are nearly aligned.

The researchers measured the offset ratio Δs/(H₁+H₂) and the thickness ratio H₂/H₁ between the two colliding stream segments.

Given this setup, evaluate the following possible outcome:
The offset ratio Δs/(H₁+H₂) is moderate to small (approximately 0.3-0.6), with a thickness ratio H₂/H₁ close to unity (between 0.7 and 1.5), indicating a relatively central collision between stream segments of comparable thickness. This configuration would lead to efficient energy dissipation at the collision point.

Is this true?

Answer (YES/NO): NO